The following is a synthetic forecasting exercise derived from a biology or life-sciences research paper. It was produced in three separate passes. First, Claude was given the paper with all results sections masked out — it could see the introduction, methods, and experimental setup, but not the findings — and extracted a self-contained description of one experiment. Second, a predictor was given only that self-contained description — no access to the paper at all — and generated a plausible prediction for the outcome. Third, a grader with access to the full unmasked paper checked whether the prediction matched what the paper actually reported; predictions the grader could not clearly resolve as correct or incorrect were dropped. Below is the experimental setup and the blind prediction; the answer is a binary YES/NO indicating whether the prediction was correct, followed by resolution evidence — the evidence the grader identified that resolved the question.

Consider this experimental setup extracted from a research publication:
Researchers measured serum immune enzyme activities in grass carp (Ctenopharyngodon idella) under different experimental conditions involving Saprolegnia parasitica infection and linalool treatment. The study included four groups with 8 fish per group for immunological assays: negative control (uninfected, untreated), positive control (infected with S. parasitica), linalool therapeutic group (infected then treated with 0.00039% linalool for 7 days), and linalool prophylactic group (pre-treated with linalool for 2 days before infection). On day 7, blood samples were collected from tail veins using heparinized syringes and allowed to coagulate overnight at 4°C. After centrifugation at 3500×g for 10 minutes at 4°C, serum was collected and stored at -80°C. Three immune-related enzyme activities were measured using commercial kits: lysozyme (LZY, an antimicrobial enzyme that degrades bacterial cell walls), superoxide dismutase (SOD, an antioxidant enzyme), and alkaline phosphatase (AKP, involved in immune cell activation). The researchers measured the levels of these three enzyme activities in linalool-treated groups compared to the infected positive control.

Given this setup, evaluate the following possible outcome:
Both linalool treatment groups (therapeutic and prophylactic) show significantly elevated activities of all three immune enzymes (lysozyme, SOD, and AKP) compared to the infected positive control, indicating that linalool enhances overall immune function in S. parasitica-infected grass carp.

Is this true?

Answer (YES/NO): NO